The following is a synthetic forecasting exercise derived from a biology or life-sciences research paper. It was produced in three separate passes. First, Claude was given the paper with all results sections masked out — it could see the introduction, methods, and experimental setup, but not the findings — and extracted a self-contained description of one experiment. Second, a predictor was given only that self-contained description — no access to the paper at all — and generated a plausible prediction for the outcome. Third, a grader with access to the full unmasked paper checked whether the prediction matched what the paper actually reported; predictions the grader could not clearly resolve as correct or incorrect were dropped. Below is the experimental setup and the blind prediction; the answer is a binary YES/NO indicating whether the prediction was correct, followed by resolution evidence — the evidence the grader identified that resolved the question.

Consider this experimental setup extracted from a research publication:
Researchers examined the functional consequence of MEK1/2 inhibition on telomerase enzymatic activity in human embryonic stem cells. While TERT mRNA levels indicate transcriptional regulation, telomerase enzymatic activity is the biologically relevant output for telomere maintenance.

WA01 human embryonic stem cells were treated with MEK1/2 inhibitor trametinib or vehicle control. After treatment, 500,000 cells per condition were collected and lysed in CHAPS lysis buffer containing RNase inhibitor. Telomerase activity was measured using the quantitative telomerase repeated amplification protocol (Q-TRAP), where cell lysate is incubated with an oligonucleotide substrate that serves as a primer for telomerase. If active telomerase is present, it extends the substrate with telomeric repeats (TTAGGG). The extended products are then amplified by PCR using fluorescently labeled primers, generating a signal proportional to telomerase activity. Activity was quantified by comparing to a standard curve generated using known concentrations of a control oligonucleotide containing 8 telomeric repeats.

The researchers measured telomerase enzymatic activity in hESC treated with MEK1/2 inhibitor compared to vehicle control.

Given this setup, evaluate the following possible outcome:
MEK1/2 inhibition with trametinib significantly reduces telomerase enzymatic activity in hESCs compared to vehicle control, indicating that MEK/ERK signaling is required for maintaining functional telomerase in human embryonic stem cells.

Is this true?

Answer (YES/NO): YES